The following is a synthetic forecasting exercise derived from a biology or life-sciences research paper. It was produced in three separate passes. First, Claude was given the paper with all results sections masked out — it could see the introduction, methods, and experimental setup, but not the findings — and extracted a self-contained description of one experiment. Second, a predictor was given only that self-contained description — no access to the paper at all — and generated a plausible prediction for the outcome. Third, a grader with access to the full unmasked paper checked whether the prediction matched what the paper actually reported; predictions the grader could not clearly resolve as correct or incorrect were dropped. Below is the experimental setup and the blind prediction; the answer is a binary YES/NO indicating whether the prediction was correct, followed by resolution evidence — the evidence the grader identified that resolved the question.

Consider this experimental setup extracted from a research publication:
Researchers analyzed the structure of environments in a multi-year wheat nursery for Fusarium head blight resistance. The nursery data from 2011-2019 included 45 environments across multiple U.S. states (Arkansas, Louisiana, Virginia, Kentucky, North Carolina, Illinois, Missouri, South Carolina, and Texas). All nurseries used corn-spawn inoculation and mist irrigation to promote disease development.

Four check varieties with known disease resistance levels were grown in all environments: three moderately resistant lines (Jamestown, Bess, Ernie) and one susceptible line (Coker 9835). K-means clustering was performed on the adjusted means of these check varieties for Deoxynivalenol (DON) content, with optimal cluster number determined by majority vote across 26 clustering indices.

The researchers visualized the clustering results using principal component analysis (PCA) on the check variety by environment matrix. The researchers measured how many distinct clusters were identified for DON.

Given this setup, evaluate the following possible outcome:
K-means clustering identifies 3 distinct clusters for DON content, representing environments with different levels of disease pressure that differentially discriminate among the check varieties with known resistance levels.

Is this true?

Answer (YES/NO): YES